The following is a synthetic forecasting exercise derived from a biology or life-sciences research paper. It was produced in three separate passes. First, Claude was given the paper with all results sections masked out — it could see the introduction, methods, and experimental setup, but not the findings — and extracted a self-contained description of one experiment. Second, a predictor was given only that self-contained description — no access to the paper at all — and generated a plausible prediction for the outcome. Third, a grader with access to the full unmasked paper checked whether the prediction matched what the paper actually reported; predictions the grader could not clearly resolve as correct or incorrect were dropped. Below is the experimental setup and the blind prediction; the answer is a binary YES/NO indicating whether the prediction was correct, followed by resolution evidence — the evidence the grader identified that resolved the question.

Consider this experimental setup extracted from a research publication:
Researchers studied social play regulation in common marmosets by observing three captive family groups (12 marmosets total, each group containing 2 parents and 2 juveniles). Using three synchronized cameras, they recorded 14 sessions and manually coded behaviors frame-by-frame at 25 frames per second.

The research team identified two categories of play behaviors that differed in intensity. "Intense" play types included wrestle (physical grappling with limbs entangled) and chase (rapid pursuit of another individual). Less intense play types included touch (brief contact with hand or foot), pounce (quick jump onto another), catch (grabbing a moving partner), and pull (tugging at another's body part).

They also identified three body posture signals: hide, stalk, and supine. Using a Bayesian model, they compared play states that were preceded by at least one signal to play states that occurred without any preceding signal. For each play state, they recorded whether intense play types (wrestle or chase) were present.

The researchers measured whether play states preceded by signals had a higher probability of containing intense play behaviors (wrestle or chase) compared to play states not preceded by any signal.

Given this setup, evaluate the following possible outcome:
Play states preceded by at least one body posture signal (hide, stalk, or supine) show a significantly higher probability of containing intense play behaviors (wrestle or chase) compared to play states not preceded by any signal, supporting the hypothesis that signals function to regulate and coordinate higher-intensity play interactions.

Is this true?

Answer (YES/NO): NO